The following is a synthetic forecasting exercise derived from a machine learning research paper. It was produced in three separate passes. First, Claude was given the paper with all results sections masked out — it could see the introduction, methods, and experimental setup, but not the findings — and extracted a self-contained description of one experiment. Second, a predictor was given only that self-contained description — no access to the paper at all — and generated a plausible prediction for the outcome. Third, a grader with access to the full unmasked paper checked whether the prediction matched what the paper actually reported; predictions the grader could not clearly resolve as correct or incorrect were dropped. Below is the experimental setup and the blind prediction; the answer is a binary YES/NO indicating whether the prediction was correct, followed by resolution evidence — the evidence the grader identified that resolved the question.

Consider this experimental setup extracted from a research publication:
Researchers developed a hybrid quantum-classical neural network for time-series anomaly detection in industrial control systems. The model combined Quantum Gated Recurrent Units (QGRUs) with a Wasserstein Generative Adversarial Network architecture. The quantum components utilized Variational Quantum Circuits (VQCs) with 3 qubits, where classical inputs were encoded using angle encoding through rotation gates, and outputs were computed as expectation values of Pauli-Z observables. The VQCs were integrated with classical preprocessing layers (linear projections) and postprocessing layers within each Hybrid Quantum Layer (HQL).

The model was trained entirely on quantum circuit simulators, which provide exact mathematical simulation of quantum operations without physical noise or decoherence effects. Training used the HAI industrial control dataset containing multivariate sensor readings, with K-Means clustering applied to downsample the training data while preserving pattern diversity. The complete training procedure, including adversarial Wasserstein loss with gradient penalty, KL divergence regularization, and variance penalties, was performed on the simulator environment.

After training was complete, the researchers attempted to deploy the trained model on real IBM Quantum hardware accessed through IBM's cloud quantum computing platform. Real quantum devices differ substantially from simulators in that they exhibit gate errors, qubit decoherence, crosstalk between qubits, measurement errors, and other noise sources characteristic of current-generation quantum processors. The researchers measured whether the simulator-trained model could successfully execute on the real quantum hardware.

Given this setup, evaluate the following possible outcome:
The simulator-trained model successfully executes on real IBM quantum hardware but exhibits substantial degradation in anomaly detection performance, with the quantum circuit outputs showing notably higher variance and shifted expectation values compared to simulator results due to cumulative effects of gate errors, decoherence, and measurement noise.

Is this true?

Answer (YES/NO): YES